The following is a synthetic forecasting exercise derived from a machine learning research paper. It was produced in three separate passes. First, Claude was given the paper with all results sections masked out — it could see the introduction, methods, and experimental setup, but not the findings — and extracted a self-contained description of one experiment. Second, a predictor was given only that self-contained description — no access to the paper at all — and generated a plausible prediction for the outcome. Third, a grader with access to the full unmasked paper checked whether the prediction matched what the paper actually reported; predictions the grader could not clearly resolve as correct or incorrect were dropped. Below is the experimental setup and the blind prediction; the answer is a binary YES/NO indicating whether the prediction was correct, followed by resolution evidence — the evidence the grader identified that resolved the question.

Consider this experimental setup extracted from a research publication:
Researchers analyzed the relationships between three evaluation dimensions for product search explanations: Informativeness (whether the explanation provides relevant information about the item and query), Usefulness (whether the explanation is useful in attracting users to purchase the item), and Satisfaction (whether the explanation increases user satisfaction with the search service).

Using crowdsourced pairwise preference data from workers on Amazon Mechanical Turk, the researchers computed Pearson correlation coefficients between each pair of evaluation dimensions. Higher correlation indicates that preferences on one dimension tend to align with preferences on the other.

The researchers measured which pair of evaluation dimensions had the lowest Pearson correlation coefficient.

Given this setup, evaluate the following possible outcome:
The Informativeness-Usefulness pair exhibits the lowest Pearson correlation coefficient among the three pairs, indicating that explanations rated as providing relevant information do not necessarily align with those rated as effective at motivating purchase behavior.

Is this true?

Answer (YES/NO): NO